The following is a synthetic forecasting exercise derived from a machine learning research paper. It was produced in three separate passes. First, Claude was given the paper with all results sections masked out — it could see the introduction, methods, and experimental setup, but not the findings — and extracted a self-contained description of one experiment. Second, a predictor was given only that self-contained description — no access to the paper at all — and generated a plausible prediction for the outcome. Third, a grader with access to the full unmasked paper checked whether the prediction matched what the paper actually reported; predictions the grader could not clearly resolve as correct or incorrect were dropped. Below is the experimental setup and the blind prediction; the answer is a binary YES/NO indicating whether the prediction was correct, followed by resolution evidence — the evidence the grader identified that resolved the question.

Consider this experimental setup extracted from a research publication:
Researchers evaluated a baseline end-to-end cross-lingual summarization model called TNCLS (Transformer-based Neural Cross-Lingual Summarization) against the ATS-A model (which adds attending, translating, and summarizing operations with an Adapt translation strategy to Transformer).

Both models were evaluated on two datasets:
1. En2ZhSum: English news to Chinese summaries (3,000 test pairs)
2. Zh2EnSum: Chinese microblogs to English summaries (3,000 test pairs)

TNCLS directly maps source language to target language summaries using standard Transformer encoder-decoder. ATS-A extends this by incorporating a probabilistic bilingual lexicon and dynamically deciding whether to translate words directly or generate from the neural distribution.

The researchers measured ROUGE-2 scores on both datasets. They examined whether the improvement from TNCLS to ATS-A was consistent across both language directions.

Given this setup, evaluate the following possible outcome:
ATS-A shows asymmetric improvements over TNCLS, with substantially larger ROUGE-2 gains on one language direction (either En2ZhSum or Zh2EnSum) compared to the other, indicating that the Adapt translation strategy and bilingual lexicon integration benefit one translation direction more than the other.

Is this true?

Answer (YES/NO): NO